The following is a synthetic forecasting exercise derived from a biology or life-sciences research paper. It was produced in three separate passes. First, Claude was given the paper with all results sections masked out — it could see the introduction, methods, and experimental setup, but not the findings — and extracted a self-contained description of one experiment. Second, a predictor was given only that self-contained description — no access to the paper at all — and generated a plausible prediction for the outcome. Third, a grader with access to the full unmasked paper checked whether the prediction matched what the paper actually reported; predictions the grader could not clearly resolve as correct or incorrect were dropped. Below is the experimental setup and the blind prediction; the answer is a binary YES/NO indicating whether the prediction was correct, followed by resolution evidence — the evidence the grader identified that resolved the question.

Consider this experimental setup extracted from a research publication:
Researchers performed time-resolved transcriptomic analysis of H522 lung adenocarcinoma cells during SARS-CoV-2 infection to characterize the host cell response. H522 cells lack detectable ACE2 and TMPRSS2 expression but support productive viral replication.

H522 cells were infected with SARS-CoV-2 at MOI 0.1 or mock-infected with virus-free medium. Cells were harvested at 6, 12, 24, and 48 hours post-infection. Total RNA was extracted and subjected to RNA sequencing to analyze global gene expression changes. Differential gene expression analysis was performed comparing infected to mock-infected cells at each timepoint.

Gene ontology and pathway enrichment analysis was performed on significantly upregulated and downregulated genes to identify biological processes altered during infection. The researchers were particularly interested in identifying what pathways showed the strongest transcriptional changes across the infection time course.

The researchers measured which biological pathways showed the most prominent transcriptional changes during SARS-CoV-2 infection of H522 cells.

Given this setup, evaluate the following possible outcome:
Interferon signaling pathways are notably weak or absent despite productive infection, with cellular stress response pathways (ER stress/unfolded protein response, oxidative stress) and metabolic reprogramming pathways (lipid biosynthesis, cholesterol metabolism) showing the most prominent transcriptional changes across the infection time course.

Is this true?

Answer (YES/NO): NO